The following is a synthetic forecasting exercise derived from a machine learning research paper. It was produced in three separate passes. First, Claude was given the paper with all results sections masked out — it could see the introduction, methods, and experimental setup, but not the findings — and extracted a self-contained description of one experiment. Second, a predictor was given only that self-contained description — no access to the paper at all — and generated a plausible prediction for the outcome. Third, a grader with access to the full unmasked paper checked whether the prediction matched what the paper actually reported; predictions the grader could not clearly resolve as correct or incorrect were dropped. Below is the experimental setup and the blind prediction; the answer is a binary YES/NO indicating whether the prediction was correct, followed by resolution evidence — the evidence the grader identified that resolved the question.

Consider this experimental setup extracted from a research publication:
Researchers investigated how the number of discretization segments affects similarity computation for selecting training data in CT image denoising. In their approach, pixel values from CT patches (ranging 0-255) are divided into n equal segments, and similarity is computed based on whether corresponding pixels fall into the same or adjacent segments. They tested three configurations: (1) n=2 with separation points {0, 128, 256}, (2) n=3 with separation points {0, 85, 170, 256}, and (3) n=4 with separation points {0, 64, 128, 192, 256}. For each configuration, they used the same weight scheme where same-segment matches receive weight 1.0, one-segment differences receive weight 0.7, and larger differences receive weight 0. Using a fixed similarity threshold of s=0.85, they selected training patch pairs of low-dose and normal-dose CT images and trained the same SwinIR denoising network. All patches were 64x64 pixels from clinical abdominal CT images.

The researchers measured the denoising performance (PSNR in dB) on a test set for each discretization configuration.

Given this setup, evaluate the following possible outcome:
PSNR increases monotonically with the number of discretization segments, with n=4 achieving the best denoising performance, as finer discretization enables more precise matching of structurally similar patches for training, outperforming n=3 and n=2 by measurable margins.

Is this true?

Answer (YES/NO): NO